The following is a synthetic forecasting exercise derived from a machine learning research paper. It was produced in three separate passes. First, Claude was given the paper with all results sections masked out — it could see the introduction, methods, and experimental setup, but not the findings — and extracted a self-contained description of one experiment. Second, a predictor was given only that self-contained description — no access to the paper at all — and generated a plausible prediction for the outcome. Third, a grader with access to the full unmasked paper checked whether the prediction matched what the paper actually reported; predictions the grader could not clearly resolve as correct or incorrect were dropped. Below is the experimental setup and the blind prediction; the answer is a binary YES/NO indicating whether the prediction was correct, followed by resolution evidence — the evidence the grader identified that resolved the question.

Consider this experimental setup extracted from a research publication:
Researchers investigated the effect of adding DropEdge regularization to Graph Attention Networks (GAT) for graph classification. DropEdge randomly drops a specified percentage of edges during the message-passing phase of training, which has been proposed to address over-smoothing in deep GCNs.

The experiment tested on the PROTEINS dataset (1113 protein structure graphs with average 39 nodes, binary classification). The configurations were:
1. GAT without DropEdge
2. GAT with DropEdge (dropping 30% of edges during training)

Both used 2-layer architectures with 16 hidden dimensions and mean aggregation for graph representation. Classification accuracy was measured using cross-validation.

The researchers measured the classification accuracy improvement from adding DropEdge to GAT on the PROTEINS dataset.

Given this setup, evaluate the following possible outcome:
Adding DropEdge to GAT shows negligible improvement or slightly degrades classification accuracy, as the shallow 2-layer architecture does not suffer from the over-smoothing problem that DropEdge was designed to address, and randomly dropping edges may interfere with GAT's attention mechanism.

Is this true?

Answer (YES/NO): YES